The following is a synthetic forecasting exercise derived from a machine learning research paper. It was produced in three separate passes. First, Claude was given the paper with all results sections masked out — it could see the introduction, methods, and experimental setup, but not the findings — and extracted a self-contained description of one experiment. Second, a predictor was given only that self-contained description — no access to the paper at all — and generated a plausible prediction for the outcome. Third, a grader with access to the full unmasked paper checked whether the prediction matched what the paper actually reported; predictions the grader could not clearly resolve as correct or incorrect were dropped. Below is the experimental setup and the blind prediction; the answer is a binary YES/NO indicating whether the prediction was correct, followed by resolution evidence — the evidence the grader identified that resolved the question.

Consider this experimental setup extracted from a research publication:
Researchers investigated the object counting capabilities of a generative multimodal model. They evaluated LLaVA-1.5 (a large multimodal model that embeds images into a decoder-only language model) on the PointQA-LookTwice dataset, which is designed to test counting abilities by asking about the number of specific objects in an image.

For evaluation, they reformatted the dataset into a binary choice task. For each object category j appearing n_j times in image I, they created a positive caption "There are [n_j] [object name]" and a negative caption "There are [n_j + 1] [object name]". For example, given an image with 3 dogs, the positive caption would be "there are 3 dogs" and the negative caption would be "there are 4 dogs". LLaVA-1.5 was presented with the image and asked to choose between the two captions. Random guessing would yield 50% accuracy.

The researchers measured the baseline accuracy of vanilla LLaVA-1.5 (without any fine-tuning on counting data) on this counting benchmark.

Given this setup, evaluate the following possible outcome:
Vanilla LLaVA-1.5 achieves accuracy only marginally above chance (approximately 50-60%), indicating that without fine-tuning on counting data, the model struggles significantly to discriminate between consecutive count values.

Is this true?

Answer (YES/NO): NO